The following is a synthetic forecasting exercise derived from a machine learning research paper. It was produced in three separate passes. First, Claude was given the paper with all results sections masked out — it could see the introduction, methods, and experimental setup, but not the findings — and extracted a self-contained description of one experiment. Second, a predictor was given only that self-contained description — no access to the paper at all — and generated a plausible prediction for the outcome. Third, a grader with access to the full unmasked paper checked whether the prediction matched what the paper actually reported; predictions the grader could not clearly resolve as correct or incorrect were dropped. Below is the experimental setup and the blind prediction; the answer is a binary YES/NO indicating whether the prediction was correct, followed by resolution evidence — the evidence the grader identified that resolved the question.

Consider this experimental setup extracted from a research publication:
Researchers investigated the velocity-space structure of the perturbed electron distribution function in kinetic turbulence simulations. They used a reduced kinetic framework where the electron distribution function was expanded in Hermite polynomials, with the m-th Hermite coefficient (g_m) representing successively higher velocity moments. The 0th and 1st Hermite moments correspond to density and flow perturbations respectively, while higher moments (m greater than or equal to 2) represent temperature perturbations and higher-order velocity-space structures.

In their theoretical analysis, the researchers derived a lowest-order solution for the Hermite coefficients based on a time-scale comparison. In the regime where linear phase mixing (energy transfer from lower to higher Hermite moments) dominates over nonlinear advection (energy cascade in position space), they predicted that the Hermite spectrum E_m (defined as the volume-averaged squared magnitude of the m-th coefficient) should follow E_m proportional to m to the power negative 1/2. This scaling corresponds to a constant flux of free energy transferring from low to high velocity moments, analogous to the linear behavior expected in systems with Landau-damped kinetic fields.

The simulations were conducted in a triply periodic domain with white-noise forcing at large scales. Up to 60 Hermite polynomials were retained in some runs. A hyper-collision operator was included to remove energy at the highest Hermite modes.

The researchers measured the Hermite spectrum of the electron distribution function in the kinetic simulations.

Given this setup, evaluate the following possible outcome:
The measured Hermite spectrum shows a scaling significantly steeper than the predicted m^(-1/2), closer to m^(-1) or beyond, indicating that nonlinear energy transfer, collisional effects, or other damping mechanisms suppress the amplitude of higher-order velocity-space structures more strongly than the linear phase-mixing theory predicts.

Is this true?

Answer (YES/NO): NO